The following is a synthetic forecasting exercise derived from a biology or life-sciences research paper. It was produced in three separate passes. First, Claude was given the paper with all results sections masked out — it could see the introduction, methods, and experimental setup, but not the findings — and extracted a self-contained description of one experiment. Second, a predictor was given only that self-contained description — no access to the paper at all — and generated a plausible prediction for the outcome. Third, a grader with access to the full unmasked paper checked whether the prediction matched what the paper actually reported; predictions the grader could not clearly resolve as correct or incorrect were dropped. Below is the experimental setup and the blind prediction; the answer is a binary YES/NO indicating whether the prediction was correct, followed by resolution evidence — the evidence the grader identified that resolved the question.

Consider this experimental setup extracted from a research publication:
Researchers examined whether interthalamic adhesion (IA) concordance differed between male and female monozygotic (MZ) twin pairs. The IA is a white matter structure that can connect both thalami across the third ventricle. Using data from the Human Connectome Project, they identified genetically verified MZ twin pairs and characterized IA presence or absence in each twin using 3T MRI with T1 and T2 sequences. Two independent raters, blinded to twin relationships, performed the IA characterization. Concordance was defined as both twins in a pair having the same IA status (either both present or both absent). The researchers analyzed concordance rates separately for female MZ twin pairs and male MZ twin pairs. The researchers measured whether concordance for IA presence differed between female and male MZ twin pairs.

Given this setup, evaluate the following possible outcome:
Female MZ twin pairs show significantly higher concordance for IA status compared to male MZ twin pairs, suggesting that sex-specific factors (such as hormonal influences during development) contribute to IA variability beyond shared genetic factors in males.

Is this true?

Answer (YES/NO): YES